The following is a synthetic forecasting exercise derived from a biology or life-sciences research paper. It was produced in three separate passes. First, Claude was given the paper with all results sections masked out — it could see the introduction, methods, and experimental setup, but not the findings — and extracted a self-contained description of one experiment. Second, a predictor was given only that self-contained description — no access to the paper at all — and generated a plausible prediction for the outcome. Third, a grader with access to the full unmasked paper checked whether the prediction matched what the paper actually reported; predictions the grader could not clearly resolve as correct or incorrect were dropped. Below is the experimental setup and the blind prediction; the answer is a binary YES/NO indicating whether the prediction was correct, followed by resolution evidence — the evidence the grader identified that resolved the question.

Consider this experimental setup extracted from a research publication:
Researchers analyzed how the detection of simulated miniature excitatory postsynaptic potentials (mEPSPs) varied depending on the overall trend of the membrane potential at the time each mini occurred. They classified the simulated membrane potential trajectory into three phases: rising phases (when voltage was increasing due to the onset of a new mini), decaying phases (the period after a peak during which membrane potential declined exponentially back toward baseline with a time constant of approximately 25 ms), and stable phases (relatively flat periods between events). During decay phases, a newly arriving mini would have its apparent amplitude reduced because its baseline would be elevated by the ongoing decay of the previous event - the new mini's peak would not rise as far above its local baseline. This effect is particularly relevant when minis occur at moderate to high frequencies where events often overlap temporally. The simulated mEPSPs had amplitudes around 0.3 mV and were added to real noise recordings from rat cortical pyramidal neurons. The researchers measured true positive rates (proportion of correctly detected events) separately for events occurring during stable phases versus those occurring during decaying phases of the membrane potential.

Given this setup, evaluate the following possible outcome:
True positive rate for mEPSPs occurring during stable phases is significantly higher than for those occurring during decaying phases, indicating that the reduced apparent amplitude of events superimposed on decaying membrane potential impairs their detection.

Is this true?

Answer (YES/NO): YES